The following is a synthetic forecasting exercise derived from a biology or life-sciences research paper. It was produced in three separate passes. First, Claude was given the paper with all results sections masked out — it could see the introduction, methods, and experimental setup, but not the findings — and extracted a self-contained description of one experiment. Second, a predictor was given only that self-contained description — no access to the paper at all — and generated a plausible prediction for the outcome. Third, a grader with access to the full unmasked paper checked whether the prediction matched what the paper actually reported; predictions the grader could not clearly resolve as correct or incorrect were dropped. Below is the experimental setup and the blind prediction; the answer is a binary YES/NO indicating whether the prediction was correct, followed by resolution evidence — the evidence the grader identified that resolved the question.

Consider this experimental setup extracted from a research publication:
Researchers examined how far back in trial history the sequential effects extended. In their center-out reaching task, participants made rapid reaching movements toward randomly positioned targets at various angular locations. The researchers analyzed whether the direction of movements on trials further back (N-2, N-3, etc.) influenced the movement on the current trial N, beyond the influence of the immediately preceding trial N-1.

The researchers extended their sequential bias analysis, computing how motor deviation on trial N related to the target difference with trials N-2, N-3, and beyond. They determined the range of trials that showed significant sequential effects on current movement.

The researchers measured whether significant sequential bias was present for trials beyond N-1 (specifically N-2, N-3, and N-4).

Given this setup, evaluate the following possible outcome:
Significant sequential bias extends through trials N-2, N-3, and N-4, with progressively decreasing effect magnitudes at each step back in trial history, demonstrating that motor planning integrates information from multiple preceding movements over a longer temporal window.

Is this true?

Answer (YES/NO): NO